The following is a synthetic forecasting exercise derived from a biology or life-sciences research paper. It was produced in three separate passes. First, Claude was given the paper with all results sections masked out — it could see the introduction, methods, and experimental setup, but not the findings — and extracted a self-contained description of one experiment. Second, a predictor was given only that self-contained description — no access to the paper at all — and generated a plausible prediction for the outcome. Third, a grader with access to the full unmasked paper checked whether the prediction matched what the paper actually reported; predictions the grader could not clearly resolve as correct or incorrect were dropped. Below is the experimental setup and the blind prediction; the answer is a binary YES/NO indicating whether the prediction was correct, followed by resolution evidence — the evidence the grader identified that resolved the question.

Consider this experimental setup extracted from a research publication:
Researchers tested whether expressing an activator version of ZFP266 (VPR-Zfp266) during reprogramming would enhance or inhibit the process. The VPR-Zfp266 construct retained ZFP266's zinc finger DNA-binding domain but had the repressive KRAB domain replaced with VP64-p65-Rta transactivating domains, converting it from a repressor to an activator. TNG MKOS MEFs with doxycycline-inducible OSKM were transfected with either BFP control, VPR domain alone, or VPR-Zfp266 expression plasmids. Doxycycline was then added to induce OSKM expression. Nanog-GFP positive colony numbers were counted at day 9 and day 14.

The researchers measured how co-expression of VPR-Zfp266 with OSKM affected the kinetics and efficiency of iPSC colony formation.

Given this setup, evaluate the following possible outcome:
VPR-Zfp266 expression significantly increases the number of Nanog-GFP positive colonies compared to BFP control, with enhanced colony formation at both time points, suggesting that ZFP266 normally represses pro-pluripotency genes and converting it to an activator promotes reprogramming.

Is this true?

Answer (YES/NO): YES